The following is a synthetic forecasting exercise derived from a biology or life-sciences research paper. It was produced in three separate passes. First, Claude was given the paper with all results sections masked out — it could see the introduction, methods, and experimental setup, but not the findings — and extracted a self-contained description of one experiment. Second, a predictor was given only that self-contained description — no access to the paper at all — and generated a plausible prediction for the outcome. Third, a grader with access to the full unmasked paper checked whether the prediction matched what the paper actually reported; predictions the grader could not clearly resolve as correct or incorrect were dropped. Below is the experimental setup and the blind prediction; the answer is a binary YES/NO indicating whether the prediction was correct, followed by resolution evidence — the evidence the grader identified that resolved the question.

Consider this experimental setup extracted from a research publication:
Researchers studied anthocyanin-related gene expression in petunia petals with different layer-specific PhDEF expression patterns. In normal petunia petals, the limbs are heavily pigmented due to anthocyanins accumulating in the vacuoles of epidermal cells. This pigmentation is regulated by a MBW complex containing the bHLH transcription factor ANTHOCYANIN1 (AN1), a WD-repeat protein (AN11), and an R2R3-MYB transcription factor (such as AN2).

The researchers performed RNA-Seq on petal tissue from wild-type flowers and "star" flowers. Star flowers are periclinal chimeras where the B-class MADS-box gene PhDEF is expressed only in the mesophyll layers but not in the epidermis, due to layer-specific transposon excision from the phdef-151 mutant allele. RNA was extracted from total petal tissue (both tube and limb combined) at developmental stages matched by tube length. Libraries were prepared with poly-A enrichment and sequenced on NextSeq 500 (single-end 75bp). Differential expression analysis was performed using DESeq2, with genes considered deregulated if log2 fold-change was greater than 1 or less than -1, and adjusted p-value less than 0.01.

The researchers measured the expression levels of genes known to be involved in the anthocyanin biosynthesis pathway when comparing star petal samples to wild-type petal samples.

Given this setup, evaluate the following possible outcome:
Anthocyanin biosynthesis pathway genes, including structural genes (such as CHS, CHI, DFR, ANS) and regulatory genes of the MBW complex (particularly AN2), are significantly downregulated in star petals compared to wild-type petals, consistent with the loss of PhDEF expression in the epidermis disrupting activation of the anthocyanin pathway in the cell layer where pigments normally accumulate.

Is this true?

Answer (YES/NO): YES